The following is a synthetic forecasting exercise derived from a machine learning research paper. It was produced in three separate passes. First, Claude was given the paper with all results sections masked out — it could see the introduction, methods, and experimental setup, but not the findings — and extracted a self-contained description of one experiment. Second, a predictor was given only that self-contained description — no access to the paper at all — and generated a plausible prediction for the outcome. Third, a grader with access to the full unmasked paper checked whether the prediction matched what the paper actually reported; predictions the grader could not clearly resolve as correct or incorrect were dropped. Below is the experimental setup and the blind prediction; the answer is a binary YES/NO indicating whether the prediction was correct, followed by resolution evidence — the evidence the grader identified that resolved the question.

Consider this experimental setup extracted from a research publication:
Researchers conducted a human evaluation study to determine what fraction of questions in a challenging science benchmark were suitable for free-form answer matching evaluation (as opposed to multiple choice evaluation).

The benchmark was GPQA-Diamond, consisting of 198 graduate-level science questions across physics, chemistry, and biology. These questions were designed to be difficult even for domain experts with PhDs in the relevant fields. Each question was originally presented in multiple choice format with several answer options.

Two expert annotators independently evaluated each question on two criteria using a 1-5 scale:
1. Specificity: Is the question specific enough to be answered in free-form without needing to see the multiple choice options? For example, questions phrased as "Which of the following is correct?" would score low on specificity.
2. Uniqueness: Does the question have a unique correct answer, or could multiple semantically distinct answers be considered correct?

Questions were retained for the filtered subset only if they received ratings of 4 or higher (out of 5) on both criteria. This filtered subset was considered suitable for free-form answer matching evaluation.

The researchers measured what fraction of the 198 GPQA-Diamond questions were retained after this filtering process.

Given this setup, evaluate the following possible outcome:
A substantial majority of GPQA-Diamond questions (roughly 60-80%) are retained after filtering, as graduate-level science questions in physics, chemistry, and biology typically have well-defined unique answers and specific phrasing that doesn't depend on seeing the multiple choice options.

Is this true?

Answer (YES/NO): YES